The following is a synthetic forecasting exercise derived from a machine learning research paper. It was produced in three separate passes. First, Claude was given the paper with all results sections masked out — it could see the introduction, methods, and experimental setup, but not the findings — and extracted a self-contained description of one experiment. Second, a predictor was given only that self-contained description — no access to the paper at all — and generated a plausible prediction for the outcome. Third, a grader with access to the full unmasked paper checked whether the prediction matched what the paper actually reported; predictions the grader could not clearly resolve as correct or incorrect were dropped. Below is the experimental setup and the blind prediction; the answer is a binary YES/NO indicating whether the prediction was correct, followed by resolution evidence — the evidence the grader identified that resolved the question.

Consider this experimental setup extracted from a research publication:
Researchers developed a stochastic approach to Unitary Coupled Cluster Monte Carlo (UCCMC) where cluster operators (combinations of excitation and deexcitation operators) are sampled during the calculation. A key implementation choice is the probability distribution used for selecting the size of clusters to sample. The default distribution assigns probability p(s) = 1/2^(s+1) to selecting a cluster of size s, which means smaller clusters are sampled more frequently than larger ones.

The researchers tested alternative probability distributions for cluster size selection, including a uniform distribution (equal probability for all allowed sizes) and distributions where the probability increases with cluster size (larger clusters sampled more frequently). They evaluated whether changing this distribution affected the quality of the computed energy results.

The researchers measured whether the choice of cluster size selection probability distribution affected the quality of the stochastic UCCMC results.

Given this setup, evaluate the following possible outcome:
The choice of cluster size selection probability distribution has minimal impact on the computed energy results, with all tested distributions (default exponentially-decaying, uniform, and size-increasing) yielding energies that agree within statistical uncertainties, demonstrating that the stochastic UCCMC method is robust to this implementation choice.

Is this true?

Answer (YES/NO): YES